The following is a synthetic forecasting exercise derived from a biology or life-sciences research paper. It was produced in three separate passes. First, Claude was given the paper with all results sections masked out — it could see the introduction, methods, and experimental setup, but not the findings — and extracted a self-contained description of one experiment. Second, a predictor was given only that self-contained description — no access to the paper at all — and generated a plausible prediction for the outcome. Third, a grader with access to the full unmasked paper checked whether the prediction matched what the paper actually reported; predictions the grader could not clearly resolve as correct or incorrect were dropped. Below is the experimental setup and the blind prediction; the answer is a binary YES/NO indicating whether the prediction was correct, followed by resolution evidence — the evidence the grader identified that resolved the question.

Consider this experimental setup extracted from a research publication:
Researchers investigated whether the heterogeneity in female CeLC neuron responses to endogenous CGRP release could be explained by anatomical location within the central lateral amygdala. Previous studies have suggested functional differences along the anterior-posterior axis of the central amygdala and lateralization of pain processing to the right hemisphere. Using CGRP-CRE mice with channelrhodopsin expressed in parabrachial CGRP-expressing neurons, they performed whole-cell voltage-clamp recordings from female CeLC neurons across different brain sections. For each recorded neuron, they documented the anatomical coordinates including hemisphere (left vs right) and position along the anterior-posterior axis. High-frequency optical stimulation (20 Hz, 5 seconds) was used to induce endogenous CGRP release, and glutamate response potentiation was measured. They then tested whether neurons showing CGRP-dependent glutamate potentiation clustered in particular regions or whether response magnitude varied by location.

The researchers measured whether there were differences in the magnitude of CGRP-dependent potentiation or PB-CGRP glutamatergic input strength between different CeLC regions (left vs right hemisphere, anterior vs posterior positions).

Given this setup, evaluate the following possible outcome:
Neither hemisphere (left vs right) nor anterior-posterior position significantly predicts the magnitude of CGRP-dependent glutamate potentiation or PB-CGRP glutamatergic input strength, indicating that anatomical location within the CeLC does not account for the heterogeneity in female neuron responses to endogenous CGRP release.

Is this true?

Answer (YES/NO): YES